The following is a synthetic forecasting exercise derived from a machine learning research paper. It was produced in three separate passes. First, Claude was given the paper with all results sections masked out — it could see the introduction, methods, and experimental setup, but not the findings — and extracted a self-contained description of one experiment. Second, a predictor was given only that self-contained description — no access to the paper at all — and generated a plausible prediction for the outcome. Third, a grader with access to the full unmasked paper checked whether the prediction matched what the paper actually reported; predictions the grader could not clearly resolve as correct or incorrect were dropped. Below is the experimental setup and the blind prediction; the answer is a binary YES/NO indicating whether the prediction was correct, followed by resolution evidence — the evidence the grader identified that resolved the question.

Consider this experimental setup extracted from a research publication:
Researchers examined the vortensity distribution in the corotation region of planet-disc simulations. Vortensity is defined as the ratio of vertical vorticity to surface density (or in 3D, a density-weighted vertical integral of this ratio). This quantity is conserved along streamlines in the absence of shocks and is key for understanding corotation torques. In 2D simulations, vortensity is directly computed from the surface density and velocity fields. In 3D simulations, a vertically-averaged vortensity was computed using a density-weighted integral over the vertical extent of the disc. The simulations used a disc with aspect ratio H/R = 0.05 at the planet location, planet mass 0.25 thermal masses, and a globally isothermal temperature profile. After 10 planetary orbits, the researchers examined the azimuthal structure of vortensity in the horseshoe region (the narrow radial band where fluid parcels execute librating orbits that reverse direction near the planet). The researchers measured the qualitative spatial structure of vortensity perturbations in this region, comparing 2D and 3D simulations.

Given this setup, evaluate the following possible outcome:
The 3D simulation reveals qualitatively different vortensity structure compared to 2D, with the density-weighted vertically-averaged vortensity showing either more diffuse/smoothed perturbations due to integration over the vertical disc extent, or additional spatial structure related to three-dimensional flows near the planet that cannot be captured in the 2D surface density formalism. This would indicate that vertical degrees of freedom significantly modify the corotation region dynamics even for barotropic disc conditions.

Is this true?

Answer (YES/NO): YES